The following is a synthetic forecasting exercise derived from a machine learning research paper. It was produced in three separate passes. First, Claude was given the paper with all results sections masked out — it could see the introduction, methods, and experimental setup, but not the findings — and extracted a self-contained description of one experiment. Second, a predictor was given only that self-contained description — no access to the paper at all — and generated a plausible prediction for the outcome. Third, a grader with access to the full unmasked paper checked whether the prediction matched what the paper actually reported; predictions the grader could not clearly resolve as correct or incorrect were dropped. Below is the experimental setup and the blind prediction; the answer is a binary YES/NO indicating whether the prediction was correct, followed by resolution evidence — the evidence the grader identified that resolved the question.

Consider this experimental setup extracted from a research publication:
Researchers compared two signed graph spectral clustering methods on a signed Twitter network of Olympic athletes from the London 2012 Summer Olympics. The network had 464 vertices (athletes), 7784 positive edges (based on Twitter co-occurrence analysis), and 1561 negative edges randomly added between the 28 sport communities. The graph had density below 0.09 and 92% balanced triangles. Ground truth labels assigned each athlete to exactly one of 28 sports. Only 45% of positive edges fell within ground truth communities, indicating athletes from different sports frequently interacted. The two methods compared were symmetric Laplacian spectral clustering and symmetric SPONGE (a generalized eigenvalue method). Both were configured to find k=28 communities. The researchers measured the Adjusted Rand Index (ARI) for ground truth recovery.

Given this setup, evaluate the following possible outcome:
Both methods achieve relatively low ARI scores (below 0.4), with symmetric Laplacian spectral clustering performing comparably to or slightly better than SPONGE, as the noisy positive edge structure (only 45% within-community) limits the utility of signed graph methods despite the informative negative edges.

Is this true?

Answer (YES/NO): NO